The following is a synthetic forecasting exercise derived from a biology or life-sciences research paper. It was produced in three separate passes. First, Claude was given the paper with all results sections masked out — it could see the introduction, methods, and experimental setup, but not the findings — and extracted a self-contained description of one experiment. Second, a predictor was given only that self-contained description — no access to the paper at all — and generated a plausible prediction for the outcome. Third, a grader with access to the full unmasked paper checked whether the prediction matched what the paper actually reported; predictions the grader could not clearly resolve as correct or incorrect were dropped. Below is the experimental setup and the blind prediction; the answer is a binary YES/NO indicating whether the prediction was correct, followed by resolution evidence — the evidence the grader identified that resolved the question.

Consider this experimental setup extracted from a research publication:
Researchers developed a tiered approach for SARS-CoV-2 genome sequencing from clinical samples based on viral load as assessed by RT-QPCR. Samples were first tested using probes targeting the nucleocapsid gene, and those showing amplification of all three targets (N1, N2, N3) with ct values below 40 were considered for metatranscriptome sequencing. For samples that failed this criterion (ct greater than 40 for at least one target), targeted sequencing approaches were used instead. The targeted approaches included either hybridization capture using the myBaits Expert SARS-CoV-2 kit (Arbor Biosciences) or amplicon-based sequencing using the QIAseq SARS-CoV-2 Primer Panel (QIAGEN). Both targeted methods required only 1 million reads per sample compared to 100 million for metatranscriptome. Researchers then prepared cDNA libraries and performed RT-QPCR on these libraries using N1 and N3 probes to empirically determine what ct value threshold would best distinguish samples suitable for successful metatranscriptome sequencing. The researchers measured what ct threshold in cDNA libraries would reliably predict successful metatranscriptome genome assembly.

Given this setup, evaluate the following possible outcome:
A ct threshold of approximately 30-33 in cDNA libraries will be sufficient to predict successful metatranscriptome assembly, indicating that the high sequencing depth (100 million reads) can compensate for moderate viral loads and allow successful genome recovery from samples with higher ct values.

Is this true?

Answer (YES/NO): NO